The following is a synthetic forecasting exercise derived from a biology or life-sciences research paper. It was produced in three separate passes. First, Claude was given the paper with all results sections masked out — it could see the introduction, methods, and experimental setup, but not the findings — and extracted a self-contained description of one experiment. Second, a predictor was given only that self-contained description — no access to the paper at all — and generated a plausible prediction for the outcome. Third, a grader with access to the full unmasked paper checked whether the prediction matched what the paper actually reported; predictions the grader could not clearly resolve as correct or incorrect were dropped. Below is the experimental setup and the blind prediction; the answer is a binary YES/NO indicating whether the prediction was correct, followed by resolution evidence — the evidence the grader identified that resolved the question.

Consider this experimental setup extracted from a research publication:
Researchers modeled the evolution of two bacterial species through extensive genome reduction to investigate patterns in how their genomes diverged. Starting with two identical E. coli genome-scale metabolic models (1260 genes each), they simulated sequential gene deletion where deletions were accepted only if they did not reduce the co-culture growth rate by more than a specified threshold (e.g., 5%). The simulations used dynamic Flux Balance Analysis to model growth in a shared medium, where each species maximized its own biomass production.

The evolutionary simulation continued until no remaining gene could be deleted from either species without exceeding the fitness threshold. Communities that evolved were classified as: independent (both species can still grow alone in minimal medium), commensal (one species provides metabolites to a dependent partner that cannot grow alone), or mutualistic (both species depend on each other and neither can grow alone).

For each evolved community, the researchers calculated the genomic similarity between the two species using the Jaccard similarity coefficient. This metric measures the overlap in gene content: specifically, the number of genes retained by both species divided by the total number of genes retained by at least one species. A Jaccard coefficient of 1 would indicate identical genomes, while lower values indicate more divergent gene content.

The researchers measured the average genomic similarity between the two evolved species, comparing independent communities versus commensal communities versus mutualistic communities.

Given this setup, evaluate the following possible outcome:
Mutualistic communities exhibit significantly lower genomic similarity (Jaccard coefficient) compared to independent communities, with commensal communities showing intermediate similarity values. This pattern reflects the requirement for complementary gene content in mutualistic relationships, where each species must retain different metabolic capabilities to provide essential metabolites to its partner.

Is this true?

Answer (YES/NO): YES